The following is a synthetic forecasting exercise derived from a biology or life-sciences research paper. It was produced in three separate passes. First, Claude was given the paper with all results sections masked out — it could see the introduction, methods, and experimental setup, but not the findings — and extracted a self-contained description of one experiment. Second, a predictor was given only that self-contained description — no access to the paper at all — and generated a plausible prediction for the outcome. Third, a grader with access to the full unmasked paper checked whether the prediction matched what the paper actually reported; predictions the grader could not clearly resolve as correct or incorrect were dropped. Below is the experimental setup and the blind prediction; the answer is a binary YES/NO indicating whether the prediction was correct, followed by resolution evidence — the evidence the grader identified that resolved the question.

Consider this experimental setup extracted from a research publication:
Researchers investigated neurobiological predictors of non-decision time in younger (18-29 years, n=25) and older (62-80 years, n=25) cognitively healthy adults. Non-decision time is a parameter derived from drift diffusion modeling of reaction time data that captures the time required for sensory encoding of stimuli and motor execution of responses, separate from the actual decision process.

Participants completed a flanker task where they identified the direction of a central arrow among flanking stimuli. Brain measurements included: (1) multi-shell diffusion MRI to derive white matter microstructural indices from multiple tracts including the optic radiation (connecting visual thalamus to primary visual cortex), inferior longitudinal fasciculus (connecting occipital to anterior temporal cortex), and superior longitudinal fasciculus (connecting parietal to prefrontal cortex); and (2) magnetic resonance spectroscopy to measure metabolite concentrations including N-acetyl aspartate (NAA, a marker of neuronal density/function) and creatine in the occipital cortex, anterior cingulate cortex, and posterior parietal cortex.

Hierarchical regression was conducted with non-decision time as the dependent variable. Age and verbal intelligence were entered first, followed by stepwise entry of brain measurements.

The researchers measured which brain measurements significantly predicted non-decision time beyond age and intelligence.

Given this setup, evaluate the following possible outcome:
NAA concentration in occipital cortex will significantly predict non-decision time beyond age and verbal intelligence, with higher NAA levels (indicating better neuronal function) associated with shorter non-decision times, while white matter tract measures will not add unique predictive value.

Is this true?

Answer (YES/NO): NO